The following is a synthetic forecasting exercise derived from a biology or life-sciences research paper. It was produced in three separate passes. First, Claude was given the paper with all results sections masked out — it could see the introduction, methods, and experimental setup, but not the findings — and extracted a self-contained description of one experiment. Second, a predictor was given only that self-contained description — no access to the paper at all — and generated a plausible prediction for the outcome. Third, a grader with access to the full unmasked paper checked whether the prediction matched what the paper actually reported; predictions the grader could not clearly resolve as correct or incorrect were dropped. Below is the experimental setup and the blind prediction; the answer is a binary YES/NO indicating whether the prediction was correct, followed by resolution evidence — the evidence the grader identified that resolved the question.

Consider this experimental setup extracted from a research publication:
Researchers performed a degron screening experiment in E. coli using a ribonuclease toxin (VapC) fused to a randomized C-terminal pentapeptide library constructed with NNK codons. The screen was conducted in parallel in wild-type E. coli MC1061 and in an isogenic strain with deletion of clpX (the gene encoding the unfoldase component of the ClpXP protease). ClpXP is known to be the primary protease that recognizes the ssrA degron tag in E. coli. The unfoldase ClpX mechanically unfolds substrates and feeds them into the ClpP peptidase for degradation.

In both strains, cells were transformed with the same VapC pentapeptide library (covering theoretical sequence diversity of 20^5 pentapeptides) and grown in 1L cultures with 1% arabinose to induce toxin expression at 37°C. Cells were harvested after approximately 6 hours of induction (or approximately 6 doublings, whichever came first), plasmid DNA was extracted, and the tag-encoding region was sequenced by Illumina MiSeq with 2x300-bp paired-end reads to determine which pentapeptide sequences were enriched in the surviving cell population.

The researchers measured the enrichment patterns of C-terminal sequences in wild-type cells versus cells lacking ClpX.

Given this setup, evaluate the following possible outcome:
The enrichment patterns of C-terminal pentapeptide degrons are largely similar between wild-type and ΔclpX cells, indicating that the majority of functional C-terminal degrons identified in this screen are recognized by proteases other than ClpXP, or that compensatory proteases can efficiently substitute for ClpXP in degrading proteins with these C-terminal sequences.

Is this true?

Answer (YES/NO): NO